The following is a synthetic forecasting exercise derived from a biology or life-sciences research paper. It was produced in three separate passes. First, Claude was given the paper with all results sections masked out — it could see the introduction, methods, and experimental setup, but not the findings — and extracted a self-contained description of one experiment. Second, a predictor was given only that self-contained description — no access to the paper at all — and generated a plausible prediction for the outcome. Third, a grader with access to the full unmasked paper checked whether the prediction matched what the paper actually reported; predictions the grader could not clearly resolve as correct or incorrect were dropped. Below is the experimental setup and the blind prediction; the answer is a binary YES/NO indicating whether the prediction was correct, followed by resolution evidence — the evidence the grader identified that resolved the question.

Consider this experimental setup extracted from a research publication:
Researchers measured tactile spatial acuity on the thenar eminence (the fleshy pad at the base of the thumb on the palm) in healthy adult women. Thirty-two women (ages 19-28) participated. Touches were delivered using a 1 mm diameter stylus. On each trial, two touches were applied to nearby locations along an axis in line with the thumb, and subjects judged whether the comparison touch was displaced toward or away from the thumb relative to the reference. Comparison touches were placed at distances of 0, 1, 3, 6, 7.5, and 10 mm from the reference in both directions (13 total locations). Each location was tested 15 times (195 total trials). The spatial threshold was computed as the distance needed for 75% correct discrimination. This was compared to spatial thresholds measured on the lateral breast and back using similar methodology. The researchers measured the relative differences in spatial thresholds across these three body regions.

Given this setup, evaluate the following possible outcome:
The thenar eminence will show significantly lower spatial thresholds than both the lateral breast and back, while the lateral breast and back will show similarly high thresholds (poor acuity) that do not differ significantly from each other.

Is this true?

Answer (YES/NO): NO